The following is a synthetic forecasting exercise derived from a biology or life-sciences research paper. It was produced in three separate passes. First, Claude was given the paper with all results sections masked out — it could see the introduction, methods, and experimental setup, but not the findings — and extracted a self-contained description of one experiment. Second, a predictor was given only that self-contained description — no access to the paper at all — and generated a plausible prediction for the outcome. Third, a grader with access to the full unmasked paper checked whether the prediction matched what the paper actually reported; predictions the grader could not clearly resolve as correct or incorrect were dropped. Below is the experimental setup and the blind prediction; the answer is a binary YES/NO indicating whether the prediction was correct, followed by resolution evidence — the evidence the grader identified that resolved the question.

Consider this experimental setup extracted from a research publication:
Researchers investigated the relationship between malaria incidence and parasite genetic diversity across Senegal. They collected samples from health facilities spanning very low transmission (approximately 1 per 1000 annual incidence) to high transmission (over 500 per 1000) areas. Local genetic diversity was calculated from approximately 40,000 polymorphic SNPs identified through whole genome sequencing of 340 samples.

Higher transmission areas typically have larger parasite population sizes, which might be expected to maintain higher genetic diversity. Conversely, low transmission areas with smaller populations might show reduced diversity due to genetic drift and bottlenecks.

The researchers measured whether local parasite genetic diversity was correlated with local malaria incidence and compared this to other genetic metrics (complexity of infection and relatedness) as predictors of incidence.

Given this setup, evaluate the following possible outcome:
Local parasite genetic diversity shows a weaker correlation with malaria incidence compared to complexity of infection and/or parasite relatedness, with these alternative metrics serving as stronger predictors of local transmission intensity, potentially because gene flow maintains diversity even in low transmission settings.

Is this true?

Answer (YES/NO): YES